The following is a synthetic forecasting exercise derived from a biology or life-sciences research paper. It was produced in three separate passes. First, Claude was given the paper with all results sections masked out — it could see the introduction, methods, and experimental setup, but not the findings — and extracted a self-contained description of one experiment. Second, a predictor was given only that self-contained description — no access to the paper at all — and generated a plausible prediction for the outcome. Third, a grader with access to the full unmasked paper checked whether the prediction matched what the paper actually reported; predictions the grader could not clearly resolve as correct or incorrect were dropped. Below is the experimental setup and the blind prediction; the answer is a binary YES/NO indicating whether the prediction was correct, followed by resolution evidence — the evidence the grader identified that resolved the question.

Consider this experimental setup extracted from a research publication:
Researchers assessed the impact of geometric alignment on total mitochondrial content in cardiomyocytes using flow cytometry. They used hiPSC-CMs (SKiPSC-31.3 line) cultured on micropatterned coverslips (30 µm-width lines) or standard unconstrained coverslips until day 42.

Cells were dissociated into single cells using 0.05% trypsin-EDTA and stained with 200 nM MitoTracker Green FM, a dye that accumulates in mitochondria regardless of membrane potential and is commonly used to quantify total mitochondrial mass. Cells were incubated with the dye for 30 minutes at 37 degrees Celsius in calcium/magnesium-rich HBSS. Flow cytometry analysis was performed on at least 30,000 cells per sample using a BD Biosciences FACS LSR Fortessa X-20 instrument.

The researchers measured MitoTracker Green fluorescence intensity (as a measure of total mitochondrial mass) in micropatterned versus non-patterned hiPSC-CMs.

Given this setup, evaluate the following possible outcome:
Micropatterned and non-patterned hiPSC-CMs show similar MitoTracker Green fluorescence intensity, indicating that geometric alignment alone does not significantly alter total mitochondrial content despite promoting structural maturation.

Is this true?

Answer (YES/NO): YES